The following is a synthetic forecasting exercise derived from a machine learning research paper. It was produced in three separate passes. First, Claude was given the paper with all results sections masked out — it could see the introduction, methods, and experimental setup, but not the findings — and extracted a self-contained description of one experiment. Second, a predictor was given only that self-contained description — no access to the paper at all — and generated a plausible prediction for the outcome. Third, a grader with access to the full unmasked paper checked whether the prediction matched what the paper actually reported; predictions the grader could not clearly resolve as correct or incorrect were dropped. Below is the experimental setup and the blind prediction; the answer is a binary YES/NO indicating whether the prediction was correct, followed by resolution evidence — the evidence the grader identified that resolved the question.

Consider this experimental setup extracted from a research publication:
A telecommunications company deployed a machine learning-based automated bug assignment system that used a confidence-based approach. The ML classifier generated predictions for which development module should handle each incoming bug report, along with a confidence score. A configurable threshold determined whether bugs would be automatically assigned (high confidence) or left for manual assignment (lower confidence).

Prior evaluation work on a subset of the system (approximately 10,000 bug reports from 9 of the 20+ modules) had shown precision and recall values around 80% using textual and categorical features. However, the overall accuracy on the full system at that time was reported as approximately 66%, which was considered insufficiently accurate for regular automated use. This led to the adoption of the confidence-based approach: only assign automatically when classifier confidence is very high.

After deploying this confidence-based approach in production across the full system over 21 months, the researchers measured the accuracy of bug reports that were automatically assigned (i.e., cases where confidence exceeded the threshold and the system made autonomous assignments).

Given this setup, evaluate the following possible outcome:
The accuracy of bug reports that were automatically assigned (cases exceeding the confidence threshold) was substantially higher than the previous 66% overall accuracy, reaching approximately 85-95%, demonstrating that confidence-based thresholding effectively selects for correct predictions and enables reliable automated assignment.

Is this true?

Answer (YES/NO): NO